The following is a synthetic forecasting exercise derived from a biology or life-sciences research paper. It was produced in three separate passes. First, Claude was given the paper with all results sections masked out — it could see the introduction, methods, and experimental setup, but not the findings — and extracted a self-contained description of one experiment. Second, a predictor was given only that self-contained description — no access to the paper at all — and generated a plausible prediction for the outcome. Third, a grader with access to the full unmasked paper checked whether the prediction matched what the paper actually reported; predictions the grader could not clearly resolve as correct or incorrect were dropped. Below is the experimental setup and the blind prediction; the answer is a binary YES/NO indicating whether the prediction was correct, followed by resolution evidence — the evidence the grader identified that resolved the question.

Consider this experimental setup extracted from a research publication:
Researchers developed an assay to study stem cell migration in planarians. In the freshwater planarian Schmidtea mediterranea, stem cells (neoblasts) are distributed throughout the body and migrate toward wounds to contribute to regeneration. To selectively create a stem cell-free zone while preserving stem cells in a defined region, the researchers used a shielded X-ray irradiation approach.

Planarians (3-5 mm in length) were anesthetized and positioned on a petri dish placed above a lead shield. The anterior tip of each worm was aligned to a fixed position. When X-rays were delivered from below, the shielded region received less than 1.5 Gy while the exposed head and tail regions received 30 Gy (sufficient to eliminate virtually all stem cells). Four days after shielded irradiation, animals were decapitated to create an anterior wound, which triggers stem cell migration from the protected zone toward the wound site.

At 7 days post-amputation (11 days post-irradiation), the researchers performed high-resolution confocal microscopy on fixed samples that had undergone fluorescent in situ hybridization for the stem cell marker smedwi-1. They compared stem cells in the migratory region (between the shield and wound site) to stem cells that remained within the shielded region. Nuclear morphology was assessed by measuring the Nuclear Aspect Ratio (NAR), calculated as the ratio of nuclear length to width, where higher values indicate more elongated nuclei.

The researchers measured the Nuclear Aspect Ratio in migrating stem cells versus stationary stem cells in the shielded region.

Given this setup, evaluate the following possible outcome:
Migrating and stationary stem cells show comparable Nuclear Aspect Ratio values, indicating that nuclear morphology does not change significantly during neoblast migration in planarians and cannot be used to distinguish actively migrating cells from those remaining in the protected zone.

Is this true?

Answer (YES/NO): NO